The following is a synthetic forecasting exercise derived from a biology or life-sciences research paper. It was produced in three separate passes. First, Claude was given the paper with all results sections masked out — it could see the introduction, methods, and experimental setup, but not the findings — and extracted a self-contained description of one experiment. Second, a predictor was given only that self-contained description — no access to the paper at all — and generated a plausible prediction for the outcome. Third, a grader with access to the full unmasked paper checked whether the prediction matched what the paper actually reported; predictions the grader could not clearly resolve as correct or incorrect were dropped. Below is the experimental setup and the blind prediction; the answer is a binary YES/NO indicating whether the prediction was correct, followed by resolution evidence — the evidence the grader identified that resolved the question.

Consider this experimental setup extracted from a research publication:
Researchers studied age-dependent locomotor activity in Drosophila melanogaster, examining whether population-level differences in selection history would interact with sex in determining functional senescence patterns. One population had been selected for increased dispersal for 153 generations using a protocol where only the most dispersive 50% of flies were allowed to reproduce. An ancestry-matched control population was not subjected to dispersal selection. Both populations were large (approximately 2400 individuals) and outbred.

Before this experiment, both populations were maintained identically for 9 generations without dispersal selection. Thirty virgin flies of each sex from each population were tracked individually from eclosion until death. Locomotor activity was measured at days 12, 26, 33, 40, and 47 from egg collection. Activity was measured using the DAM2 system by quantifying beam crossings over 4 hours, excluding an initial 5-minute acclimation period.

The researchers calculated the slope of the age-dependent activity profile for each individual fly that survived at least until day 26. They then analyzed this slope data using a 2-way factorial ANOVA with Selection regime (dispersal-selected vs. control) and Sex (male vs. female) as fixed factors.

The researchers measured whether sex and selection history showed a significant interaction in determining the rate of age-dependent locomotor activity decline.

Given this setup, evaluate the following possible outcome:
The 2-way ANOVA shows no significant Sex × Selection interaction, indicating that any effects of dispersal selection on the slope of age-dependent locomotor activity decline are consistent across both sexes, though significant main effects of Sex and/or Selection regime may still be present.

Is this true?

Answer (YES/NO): YES